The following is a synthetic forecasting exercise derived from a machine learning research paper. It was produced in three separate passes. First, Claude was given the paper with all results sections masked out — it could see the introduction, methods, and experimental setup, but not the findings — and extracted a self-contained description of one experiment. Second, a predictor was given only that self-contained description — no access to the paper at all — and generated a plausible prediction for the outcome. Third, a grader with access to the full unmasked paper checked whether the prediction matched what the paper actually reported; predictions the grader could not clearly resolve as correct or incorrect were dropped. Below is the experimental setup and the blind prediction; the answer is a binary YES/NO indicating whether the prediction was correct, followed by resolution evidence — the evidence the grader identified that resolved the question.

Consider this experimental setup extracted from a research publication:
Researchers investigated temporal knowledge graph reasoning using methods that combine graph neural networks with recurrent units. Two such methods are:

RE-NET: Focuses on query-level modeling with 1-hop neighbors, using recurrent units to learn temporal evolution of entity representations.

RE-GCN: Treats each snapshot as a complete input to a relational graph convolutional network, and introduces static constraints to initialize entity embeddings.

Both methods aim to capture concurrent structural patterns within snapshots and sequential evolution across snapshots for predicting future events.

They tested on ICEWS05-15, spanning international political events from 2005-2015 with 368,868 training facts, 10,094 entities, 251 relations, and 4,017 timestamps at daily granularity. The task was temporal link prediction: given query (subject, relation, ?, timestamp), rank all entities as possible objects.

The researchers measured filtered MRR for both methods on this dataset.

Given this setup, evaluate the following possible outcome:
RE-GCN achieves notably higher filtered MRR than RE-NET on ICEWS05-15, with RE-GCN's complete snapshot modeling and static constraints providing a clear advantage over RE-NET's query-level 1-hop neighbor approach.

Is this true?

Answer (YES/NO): YES